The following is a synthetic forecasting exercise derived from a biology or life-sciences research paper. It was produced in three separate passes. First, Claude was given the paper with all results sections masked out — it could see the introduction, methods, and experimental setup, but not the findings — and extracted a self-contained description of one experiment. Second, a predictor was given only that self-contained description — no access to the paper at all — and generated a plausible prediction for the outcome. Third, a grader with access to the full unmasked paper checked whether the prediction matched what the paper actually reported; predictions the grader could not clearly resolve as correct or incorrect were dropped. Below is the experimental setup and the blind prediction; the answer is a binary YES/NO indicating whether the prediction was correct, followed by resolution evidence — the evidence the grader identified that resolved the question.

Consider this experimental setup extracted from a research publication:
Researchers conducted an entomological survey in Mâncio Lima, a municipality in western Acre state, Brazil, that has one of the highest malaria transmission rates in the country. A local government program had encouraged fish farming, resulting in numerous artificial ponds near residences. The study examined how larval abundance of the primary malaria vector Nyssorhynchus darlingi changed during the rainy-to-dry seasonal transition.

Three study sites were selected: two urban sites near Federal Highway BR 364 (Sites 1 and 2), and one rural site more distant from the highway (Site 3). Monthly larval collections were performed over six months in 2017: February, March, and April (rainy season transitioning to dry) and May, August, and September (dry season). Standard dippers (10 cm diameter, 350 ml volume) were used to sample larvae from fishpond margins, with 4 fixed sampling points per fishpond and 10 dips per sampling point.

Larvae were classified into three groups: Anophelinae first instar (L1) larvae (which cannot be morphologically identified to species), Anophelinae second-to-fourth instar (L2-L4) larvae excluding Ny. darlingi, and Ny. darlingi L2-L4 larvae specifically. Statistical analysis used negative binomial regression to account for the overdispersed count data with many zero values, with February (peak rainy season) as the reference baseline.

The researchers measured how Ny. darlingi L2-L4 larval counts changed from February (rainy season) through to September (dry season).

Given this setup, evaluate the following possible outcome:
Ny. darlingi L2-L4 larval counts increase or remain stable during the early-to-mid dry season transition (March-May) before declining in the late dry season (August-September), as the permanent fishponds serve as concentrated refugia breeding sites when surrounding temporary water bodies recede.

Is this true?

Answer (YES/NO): NO